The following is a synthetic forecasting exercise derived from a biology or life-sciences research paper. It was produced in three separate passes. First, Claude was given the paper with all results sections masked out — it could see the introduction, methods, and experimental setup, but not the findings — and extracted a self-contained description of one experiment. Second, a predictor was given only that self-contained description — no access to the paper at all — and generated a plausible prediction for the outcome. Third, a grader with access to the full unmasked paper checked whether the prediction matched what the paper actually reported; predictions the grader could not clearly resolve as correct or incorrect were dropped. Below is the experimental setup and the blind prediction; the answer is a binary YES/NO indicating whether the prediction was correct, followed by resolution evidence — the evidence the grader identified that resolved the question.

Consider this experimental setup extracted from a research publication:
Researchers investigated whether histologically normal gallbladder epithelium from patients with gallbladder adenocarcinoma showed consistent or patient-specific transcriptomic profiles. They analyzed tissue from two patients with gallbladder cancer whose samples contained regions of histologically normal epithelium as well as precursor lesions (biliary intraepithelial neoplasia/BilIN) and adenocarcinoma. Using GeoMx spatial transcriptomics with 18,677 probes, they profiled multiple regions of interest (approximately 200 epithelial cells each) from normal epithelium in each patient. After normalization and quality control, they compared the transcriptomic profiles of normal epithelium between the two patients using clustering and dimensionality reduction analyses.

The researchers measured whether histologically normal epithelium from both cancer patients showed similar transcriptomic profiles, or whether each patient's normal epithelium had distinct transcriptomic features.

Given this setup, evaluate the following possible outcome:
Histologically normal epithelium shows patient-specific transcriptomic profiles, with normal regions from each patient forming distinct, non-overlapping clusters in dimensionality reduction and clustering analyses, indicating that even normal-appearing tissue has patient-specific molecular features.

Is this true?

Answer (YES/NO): NO